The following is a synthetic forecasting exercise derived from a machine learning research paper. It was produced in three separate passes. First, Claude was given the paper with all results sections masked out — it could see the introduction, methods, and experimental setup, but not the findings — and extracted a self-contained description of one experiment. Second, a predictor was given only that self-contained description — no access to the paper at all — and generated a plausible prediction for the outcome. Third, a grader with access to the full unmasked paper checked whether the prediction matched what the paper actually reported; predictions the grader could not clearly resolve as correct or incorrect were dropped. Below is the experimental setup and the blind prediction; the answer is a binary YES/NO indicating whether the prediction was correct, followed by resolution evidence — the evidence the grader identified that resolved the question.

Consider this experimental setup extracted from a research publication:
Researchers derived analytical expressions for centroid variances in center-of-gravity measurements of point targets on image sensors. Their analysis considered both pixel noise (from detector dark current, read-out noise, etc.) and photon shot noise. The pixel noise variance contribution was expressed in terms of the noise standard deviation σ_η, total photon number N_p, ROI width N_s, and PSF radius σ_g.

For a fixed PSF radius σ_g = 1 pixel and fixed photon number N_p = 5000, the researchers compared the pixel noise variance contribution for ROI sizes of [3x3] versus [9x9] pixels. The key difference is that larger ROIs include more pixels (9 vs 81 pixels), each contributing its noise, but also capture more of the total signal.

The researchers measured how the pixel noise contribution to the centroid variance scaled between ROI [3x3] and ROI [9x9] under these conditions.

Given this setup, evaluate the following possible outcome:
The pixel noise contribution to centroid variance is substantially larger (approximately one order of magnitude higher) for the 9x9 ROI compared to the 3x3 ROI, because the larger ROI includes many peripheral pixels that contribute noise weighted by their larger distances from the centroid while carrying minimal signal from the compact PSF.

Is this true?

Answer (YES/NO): NO